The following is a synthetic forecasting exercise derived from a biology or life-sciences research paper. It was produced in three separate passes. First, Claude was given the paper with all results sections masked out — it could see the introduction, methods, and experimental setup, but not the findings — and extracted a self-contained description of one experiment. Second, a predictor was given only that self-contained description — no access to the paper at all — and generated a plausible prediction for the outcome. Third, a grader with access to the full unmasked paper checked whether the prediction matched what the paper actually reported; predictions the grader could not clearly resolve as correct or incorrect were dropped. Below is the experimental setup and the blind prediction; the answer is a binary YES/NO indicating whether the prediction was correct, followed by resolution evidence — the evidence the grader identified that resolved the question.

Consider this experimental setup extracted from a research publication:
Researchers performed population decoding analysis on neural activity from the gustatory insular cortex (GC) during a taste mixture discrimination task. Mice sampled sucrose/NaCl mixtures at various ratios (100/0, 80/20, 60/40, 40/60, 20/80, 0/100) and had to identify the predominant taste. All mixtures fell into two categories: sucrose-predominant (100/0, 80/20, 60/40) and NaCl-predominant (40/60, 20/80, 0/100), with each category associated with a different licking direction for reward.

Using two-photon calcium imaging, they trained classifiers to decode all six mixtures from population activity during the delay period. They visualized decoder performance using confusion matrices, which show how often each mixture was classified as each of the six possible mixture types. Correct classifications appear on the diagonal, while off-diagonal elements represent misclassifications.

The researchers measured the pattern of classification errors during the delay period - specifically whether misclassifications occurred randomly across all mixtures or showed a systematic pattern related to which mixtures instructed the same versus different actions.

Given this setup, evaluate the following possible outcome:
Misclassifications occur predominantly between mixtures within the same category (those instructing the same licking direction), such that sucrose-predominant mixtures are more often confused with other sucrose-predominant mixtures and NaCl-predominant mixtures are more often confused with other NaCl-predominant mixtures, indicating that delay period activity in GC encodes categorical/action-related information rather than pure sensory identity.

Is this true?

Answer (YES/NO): YES